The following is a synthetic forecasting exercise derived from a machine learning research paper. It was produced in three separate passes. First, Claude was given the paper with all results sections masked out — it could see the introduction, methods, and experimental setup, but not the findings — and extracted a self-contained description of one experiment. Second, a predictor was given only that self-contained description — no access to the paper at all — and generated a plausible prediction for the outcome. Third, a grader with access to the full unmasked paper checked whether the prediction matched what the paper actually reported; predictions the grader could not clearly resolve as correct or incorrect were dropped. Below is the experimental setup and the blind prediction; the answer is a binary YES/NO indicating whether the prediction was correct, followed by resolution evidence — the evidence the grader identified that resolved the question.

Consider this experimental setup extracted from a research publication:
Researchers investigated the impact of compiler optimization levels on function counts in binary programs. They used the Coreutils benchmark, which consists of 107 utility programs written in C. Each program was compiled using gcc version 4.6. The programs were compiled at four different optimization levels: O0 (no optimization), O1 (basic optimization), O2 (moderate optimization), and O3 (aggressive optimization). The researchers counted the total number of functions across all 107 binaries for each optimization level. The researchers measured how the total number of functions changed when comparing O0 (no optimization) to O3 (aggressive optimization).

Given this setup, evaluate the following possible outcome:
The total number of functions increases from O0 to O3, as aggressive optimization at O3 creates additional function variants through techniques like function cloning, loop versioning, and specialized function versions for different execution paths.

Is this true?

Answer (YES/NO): NO